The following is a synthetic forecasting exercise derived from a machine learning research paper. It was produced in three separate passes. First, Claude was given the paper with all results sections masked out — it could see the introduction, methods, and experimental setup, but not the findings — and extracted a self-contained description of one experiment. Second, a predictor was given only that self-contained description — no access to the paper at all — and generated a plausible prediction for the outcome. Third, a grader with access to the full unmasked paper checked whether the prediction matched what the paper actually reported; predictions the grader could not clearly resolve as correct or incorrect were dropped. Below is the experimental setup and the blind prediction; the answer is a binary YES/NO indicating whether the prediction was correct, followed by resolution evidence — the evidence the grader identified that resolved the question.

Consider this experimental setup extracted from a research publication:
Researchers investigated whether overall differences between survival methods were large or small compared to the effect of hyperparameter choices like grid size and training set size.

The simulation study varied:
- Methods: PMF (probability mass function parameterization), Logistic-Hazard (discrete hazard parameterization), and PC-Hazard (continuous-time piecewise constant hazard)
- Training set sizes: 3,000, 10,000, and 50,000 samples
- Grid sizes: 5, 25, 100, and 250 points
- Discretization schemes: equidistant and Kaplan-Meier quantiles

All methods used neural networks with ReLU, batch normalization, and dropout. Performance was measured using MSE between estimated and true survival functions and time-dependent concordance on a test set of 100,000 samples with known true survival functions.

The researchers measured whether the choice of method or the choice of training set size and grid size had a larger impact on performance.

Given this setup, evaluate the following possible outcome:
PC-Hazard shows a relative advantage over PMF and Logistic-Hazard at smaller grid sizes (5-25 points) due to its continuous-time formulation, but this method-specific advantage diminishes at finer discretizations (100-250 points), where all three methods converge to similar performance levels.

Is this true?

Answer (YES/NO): NO